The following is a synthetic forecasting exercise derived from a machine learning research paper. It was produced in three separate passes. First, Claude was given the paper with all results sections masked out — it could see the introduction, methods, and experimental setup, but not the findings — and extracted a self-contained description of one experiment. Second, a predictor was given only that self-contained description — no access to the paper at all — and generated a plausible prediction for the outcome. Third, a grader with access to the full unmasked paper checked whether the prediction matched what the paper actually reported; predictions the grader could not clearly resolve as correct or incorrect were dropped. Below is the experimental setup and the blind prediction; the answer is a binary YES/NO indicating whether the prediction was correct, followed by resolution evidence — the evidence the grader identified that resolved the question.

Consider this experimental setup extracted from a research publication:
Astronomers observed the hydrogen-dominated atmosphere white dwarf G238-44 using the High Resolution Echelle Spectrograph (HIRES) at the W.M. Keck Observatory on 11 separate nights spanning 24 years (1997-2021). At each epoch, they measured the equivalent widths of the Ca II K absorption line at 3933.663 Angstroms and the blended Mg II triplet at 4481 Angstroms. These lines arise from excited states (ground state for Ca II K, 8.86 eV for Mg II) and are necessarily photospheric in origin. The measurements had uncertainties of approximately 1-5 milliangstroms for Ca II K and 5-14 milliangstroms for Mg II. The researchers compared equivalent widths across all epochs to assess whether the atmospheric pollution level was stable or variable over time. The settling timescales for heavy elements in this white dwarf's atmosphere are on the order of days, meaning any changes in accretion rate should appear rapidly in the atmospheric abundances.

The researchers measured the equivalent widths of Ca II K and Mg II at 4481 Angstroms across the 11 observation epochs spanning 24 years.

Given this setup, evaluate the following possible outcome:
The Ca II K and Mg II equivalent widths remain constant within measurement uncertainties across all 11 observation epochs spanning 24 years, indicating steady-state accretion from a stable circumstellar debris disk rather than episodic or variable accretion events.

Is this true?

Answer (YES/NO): NO